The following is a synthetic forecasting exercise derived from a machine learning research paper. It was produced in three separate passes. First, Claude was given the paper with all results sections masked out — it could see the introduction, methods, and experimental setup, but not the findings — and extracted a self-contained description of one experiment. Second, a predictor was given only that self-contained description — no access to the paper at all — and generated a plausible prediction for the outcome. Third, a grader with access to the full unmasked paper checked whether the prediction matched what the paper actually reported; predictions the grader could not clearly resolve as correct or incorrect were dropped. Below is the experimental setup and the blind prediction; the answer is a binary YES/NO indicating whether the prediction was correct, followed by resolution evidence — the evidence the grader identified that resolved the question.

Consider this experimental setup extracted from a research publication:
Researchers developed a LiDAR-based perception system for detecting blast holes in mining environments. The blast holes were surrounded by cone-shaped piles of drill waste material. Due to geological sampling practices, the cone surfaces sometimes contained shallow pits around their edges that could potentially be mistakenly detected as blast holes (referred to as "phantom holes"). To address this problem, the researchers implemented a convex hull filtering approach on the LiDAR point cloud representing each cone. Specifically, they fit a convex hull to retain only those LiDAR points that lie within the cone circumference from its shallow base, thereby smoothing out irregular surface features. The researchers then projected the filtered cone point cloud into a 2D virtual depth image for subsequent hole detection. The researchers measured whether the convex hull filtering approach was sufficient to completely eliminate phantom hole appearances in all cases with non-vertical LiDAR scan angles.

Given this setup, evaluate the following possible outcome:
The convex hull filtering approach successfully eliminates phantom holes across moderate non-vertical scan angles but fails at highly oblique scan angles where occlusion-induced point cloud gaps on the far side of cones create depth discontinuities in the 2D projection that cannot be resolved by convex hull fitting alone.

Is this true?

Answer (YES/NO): NO